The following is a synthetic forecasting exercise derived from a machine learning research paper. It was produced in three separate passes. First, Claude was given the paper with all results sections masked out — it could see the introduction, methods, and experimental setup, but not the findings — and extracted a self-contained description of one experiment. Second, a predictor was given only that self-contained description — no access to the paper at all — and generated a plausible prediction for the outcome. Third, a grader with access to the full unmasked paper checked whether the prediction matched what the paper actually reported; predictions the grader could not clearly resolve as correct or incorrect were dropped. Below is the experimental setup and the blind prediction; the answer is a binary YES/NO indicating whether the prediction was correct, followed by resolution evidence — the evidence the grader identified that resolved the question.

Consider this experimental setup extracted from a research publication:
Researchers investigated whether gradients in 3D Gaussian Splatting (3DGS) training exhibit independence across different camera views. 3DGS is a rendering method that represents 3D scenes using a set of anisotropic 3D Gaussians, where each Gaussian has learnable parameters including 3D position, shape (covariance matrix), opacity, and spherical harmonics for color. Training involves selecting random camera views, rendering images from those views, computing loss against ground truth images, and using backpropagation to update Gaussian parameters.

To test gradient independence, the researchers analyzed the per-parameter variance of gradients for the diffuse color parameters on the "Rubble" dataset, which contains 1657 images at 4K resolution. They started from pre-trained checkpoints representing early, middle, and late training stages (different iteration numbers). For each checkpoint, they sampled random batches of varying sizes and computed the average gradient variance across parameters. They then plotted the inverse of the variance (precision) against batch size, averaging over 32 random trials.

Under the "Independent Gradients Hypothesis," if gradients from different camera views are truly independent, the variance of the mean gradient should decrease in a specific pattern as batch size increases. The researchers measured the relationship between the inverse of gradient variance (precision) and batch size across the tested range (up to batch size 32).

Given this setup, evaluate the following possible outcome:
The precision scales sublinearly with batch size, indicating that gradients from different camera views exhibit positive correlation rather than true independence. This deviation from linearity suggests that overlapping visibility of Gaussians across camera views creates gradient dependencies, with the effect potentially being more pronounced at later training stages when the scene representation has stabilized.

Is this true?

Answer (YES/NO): NO